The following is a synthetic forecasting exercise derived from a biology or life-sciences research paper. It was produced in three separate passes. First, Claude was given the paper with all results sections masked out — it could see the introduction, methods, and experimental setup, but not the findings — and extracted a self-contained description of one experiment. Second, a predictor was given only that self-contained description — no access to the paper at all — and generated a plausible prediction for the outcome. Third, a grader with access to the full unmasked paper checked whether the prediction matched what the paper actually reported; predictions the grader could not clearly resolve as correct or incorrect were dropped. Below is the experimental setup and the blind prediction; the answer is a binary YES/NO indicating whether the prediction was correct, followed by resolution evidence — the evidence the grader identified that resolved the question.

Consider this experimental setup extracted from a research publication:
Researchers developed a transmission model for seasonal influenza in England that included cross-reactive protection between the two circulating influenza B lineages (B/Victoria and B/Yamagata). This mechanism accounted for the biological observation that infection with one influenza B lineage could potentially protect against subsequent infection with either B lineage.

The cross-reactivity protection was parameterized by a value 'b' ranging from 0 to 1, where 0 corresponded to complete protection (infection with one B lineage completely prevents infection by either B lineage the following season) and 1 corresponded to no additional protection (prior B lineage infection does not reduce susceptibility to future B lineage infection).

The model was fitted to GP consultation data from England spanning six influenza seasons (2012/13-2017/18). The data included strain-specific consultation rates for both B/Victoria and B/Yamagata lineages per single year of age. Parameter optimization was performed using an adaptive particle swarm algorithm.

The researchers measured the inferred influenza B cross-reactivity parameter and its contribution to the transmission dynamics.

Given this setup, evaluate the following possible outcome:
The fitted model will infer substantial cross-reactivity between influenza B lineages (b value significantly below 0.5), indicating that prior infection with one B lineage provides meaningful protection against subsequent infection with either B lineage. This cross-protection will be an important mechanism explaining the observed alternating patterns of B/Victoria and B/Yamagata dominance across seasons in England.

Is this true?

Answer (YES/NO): NO